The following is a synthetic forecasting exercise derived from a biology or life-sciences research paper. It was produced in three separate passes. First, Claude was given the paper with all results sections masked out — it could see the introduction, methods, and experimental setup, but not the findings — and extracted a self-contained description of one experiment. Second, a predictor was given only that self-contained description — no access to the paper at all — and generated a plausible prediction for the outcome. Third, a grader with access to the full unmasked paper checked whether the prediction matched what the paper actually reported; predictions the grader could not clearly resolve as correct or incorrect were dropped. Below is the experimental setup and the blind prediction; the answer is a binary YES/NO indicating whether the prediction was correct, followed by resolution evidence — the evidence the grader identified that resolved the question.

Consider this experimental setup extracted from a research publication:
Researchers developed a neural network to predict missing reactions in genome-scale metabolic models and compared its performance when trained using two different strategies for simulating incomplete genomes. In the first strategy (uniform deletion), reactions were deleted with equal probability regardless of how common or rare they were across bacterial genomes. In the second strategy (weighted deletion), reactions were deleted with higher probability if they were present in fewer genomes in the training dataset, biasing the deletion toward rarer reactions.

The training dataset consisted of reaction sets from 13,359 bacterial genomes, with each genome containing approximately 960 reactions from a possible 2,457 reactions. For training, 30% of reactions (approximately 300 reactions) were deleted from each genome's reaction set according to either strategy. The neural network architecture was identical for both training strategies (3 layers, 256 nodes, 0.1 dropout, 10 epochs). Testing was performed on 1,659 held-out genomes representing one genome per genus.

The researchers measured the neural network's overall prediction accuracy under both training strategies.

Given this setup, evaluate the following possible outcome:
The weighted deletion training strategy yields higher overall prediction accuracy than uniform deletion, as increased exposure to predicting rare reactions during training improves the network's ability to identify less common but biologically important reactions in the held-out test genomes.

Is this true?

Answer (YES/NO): NO